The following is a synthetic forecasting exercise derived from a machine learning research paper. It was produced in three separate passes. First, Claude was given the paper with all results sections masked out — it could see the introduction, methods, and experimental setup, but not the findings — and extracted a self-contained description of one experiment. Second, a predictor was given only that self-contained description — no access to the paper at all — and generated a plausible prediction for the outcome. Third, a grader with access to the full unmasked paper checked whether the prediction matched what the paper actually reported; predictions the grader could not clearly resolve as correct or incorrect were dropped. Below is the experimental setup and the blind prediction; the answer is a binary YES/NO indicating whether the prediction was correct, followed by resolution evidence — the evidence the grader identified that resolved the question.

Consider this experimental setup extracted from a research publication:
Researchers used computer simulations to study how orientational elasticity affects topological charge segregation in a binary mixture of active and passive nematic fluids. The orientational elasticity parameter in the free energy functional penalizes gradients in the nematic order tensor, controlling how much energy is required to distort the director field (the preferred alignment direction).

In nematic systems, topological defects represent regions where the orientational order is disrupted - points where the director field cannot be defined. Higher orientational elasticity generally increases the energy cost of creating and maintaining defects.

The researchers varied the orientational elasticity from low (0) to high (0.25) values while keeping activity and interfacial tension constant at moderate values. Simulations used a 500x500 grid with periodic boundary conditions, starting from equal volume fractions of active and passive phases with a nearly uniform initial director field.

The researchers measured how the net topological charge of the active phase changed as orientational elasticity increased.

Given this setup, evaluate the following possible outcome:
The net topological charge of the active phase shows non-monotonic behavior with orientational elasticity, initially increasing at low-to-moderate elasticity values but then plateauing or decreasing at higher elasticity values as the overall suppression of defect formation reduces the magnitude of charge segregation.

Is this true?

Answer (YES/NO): NO